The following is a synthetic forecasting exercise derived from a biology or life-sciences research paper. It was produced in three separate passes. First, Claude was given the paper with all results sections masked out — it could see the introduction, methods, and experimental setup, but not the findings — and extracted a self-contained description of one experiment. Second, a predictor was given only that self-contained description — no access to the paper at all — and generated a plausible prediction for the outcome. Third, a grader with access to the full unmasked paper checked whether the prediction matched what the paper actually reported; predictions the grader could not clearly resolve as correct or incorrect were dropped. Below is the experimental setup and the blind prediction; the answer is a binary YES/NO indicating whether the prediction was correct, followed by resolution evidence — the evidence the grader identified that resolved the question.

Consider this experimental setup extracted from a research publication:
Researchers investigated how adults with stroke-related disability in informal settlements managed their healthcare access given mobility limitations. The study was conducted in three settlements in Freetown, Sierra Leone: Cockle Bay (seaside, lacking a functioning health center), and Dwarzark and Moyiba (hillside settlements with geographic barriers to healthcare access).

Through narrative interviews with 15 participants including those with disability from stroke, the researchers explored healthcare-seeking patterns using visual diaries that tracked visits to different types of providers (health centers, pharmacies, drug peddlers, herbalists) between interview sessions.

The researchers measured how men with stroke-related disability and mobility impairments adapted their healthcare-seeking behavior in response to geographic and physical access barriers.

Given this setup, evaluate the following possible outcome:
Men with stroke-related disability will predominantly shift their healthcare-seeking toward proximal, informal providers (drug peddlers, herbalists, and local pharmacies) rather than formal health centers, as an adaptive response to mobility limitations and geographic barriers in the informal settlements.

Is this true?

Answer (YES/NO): YES